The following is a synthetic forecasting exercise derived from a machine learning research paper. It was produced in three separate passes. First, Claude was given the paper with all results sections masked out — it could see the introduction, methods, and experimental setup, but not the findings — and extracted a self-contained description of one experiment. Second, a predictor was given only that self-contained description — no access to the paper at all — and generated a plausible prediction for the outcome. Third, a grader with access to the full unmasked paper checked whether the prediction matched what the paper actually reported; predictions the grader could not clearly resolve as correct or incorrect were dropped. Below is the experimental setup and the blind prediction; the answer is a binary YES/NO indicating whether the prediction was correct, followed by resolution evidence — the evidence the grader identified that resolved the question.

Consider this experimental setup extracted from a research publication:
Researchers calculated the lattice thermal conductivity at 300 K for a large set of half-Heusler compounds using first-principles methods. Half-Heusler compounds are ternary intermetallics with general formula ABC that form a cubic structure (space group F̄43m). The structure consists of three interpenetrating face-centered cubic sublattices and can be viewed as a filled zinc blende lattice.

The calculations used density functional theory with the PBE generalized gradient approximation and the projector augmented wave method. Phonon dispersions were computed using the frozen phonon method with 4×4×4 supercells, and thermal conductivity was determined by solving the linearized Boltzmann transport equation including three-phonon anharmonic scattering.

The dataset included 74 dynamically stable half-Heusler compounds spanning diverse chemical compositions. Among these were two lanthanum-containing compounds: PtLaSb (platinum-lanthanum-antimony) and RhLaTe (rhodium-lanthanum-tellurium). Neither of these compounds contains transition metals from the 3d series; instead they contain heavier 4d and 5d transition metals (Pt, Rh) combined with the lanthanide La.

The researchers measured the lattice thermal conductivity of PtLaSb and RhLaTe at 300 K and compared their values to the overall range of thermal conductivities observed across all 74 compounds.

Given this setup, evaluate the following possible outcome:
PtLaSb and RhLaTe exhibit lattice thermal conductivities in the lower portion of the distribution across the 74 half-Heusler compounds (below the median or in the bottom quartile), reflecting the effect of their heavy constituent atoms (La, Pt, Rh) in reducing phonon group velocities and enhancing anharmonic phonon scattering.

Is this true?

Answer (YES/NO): NO